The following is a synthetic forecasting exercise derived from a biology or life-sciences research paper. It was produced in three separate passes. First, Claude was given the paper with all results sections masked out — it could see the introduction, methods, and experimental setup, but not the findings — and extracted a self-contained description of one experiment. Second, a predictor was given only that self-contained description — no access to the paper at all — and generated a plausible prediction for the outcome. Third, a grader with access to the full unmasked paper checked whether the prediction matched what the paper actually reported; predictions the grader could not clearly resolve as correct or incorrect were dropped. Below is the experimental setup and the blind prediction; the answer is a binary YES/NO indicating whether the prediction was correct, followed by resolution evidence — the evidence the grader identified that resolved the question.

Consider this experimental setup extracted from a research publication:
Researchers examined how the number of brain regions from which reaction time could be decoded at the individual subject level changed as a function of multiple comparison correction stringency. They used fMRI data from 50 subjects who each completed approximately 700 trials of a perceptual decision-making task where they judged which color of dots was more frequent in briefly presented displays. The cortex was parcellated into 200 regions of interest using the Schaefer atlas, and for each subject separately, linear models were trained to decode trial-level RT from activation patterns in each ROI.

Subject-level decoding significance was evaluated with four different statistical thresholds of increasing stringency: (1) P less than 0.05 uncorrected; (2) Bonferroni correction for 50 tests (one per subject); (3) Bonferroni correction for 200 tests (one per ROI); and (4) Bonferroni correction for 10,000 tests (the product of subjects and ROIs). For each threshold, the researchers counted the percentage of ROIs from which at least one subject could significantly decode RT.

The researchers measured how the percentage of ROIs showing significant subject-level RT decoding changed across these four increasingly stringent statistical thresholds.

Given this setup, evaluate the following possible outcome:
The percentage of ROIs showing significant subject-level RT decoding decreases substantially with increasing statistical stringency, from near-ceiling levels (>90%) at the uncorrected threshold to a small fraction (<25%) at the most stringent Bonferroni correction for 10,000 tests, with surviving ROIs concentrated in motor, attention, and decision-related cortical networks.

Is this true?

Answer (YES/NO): NO